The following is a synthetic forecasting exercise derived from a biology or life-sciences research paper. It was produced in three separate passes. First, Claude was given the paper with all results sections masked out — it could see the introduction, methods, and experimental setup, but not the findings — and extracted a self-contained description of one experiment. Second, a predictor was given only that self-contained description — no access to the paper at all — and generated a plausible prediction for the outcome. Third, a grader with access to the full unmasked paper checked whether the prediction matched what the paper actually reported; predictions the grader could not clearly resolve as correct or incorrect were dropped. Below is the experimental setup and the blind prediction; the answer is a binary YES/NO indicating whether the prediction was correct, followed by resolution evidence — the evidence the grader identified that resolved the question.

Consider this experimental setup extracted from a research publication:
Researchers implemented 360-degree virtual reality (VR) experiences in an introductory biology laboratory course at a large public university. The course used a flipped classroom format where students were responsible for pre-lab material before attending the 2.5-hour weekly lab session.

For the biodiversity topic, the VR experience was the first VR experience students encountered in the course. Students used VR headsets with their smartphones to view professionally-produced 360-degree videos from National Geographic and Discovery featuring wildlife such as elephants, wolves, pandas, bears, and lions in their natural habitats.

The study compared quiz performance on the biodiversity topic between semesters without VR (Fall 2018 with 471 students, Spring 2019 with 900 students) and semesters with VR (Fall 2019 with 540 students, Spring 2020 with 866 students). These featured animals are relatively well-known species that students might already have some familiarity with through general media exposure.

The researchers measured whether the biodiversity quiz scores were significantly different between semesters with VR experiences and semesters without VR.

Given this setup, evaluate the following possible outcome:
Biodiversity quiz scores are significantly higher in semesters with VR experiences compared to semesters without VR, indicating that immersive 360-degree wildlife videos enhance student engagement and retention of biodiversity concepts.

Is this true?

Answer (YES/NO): NO